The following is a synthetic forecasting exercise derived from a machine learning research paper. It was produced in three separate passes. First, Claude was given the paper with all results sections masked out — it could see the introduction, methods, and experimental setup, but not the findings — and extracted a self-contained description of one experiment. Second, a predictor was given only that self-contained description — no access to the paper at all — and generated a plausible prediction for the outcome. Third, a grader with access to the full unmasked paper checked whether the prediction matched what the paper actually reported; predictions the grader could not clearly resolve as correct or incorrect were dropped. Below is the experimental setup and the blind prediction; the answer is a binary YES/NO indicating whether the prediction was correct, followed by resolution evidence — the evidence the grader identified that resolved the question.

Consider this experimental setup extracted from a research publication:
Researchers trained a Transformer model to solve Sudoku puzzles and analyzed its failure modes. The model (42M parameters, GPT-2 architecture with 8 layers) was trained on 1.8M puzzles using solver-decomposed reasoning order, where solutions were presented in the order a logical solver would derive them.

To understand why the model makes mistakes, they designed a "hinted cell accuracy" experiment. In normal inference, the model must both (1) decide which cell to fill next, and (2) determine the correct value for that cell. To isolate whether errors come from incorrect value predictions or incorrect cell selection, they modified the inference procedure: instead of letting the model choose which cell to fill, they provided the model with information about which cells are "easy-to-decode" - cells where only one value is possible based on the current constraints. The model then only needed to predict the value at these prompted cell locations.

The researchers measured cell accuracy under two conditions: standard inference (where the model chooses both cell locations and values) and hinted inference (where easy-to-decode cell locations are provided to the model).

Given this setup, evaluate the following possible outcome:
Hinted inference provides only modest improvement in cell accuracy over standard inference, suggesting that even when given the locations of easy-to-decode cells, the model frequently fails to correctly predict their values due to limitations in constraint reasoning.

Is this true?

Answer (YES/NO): NO